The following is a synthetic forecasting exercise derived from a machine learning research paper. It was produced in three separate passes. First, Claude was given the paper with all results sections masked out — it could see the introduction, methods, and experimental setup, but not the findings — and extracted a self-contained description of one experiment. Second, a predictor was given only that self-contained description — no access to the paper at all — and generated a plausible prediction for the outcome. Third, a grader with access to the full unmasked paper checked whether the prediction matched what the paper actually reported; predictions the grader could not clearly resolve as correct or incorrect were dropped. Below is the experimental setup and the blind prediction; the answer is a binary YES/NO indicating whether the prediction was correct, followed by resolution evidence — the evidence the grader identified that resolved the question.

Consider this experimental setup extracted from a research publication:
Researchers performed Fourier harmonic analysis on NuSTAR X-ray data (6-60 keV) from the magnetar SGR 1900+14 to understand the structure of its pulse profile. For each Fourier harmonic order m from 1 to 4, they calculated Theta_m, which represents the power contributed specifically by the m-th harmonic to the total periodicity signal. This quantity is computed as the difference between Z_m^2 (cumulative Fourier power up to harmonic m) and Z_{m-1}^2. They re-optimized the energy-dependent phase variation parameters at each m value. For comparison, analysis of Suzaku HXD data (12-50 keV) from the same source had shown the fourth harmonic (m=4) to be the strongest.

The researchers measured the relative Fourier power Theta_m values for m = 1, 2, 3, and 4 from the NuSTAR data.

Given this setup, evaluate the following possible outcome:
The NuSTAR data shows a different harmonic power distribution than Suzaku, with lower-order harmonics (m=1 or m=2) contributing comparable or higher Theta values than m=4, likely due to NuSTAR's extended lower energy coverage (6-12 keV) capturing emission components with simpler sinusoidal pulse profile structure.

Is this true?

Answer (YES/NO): YES